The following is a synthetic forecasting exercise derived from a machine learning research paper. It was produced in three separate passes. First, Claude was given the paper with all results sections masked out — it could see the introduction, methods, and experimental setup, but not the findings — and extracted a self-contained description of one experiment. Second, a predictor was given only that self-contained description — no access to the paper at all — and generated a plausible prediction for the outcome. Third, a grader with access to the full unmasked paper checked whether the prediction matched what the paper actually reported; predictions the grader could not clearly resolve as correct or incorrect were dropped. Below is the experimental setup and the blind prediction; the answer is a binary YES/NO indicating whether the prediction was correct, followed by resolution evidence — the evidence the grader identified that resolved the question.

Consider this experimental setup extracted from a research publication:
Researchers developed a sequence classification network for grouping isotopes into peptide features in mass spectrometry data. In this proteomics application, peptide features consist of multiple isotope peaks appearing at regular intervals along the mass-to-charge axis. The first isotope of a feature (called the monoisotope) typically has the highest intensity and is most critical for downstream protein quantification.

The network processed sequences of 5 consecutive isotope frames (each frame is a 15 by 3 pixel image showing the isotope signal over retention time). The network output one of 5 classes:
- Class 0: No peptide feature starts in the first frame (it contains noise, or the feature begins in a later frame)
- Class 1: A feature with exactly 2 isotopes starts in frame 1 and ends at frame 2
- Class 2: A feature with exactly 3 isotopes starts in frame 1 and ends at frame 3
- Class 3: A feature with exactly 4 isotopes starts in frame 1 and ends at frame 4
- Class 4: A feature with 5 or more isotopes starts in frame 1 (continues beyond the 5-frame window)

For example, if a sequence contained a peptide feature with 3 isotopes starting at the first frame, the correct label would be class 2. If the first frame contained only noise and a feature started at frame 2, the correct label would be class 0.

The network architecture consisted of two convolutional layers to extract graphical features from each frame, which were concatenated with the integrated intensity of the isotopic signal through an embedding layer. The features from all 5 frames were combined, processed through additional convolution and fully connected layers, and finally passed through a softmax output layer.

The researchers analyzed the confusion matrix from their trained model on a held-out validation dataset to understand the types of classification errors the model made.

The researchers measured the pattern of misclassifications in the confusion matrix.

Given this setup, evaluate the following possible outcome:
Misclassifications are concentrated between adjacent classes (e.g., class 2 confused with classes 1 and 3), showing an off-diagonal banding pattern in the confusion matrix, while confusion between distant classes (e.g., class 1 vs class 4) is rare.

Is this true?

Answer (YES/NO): YES